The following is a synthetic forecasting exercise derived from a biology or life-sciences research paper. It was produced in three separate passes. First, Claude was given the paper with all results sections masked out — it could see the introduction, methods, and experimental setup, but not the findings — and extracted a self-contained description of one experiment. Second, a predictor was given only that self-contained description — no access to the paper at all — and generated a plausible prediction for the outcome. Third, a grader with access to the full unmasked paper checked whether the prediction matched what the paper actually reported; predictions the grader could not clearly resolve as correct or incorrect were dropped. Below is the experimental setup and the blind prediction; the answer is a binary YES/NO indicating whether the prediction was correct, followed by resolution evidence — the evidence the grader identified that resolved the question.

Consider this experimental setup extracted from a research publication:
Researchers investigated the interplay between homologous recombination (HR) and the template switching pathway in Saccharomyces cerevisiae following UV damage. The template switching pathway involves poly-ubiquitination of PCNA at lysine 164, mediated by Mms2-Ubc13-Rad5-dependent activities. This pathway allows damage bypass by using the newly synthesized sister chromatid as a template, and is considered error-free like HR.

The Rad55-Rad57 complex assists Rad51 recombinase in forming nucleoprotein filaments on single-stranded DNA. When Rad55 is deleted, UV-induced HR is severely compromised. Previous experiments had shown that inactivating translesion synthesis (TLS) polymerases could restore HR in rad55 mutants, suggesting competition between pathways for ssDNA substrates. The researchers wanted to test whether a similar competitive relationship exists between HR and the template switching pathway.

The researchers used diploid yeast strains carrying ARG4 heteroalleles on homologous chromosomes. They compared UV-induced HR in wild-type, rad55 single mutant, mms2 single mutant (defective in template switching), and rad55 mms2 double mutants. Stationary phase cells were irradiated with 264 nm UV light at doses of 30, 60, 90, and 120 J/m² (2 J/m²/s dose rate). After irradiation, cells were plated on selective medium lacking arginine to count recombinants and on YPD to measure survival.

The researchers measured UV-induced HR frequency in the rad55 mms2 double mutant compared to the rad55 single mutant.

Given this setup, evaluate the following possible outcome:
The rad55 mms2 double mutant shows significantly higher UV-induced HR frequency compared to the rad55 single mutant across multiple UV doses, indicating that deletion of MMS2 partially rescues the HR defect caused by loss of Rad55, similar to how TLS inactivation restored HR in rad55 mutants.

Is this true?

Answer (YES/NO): NO